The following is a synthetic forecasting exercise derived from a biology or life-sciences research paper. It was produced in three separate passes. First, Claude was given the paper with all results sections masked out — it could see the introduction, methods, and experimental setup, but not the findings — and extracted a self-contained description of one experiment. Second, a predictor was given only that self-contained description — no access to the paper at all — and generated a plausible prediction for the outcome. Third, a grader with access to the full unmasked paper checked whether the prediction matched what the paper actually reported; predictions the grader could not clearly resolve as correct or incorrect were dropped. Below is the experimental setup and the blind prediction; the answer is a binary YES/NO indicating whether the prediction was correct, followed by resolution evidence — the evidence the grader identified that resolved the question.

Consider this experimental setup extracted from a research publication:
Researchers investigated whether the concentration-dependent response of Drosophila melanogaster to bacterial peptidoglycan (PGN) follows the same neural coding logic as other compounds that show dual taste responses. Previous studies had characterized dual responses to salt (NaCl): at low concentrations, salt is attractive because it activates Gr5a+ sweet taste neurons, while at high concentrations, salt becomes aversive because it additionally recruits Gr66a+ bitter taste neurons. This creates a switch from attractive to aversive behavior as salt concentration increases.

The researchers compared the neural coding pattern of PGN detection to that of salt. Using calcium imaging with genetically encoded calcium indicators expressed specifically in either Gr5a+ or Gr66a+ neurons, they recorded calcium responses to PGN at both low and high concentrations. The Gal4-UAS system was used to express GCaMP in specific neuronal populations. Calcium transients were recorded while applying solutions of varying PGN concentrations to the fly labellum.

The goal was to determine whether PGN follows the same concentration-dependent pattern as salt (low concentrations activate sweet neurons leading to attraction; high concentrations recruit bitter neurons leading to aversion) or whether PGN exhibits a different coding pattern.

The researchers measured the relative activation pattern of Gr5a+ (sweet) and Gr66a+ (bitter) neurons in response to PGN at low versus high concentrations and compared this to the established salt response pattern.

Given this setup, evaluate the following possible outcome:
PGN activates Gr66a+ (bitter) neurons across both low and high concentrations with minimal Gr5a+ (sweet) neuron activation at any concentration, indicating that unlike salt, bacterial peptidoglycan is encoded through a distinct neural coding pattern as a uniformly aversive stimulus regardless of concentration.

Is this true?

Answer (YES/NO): NO